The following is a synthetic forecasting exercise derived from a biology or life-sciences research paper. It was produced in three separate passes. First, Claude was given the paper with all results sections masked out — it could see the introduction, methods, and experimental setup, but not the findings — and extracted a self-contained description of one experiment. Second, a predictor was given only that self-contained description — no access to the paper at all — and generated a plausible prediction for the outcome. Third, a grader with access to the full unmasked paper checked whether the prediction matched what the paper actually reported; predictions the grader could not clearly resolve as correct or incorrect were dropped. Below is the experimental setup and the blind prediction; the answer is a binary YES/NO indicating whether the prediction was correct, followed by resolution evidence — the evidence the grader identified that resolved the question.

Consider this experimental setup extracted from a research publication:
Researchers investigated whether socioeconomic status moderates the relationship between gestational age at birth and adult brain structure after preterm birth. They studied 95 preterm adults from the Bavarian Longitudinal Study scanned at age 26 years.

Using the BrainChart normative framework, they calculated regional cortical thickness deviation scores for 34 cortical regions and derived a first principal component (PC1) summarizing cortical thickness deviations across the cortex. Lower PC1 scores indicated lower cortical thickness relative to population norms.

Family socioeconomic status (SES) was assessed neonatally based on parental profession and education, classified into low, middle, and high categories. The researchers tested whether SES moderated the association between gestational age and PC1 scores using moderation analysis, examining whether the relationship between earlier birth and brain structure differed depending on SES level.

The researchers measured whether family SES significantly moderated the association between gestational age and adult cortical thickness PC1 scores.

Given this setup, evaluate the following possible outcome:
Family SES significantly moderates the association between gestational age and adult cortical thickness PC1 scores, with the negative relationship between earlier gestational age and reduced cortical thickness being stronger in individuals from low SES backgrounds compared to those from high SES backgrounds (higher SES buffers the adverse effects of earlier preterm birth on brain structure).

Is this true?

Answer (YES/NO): NO